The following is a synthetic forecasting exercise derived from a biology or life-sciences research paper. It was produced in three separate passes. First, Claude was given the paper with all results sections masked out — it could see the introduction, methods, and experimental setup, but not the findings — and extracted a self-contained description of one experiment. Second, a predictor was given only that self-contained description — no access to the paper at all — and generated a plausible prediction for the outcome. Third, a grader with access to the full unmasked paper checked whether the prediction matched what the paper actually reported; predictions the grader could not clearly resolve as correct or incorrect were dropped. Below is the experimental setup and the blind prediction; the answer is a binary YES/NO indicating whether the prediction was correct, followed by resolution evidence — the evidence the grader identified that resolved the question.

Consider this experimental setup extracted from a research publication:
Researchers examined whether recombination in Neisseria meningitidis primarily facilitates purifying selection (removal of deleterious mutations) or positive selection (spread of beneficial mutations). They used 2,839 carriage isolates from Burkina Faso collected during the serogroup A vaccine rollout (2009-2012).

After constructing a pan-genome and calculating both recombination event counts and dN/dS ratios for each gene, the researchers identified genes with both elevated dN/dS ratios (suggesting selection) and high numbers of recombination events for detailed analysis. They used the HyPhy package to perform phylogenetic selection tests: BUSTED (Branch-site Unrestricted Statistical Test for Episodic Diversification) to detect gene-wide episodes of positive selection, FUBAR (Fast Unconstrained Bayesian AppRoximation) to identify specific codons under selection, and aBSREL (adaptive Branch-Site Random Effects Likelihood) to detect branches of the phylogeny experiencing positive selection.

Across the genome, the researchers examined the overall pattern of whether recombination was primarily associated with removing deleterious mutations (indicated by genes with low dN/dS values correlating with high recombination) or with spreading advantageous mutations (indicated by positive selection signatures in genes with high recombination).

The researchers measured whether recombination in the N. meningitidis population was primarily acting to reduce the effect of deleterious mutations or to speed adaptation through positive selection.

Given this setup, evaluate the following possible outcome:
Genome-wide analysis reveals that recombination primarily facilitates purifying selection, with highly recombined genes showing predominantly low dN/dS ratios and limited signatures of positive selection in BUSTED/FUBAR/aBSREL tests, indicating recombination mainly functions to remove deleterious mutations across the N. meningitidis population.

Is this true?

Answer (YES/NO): YES